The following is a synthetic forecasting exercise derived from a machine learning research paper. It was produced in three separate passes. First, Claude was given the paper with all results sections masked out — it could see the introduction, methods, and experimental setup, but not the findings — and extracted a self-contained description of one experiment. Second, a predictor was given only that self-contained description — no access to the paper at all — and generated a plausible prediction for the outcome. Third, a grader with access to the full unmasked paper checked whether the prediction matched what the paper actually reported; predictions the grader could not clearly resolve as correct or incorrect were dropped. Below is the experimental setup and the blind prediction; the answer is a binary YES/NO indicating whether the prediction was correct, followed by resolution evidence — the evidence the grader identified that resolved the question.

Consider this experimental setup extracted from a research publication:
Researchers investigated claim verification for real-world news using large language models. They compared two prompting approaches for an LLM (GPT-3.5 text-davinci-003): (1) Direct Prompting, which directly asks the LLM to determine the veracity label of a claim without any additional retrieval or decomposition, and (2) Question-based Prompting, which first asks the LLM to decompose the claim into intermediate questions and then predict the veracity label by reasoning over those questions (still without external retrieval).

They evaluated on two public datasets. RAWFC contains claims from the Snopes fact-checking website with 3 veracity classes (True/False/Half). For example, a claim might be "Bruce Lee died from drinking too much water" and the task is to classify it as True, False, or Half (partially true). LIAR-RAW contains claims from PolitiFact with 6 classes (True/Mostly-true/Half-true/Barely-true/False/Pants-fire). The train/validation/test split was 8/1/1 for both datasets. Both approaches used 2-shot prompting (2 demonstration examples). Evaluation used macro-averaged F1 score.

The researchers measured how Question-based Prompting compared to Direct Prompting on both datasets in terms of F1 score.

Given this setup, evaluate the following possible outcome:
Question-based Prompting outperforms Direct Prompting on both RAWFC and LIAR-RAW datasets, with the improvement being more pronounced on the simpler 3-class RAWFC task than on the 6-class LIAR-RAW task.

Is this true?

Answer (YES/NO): NO